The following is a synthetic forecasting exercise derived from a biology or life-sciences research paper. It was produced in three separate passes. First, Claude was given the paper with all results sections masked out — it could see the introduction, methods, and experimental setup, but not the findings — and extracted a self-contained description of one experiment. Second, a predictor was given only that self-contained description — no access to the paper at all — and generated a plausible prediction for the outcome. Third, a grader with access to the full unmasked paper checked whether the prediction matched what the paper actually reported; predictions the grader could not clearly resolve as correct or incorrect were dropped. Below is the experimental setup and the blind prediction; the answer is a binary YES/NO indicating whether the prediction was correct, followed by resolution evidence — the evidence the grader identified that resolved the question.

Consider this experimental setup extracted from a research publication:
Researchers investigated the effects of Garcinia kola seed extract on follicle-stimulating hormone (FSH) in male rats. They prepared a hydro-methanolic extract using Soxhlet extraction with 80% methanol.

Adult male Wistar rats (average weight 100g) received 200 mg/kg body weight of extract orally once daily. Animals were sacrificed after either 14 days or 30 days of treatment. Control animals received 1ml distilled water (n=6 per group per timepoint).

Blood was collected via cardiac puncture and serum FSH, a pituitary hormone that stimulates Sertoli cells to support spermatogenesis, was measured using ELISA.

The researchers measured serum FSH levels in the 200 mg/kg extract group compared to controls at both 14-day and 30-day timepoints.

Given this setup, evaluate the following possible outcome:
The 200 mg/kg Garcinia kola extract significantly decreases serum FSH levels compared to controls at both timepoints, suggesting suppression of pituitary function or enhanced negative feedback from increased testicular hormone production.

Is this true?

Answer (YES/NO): NO